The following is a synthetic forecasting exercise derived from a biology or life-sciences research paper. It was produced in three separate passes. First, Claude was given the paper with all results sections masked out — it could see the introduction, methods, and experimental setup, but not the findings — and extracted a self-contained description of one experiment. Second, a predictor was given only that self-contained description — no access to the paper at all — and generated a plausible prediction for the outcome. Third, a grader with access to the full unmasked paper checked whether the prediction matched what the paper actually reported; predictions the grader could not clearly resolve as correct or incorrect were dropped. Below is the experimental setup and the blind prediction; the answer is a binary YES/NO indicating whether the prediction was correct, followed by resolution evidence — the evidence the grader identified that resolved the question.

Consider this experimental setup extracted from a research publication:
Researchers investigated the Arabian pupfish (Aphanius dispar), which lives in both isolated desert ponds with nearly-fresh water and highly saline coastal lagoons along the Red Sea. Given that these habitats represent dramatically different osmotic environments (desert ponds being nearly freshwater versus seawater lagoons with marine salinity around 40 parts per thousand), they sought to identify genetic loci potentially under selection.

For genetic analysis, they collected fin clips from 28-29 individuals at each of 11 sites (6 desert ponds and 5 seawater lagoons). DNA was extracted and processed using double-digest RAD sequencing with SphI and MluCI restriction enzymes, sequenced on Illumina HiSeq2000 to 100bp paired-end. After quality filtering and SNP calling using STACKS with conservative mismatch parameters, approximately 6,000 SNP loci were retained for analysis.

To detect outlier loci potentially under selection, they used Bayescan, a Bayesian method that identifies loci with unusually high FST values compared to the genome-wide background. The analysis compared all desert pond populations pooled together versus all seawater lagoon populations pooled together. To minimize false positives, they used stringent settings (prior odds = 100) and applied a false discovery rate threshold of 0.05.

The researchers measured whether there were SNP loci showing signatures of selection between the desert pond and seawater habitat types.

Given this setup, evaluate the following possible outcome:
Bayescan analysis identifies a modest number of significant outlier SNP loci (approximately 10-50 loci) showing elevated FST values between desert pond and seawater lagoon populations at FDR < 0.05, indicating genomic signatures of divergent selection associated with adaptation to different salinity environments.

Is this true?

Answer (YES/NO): NO